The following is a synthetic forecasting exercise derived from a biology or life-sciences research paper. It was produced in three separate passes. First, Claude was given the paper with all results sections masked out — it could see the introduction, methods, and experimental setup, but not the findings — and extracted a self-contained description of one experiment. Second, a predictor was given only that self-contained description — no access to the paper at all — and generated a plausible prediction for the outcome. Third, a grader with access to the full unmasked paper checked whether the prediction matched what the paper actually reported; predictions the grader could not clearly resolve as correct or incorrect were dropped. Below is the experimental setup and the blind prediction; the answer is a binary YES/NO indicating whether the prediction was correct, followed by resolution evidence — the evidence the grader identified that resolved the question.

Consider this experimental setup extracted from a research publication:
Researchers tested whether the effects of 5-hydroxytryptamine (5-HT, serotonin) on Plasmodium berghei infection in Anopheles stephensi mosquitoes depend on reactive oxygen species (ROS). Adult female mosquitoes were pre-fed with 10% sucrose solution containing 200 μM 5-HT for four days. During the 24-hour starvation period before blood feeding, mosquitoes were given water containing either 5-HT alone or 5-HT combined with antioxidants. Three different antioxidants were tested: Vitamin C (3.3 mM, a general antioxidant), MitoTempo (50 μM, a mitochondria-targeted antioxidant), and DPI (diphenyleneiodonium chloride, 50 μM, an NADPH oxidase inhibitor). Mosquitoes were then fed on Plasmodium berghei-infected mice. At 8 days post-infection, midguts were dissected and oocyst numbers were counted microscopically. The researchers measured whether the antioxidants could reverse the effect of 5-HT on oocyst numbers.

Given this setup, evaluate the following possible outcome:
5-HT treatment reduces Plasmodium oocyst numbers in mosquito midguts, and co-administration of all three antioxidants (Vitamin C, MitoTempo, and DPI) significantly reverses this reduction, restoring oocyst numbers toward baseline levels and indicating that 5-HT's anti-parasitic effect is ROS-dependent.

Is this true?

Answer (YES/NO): NO